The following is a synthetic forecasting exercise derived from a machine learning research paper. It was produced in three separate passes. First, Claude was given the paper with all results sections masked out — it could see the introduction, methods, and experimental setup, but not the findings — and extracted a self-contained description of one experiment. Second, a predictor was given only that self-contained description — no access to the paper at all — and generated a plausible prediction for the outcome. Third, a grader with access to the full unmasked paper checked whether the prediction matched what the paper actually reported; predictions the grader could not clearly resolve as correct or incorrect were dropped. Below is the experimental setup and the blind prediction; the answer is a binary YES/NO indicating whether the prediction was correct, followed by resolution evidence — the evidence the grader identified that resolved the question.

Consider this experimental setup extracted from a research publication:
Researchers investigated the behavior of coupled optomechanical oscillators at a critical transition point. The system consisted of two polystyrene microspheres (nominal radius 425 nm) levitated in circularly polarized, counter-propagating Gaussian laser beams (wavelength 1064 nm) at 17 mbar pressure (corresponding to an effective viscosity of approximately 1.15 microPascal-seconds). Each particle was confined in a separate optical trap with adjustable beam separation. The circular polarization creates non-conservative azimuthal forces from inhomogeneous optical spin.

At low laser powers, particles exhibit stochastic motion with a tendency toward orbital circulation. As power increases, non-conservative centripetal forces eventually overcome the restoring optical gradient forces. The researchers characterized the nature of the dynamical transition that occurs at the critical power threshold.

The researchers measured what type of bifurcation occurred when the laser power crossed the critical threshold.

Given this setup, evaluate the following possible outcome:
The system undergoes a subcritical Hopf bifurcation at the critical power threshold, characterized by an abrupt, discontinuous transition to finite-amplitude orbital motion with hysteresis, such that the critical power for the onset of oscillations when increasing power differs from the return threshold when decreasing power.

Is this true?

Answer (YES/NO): NO